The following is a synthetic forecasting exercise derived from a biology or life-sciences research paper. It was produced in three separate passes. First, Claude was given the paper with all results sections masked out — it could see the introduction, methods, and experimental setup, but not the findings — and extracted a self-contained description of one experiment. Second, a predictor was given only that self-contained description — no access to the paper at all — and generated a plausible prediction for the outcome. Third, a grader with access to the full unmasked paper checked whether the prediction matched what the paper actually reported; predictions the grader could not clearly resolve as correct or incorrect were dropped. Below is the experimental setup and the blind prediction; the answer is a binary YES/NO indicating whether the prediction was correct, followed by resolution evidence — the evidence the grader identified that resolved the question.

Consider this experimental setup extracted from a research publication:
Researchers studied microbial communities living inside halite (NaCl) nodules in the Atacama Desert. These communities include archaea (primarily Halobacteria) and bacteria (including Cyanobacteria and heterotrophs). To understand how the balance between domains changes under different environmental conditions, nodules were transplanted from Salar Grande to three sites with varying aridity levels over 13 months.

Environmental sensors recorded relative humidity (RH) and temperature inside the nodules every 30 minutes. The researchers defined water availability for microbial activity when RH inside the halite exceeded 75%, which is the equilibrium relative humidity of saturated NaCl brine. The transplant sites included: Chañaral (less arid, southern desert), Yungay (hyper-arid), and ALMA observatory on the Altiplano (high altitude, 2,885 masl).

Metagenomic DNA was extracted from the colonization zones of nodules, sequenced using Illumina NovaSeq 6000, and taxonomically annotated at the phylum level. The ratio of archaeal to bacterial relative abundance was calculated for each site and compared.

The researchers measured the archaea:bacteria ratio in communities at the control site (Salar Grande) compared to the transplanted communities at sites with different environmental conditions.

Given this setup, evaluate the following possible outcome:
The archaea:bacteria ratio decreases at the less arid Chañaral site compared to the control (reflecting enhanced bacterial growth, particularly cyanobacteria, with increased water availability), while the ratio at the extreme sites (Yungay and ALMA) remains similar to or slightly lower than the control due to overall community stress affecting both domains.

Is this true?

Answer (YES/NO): NO